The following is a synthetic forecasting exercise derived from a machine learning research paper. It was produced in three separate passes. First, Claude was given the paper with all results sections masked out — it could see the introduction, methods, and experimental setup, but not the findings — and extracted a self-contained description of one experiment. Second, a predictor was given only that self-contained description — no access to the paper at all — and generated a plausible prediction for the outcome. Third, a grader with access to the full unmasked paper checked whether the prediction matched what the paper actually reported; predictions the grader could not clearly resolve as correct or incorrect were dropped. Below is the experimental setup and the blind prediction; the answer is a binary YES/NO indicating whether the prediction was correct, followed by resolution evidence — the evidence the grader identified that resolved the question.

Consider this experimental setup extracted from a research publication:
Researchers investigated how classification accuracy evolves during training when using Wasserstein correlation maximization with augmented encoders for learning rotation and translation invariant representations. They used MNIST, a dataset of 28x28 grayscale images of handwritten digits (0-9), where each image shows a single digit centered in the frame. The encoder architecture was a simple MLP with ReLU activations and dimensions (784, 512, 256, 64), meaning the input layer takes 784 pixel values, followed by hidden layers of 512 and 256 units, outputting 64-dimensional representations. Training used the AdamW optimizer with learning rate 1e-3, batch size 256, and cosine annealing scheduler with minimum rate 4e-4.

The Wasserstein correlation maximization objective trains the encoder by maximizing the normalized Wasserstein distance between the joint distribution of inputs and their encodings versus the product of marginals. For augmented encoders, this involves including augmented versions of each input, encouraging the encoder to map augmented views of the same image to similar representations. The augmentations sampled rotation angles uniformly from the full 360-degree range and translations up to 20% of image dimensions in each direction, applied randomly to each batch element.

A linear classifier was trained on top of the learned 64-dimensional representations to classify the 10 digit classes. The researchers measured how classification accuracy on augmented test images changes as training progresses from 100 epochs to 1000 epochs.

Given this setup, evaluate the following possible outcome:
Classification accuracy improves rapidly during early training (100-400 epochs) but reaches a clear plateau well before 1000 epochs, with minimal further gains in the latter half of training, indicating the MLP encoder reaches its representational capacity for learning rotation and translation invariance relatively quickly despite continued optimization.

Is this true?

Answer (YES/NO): NO